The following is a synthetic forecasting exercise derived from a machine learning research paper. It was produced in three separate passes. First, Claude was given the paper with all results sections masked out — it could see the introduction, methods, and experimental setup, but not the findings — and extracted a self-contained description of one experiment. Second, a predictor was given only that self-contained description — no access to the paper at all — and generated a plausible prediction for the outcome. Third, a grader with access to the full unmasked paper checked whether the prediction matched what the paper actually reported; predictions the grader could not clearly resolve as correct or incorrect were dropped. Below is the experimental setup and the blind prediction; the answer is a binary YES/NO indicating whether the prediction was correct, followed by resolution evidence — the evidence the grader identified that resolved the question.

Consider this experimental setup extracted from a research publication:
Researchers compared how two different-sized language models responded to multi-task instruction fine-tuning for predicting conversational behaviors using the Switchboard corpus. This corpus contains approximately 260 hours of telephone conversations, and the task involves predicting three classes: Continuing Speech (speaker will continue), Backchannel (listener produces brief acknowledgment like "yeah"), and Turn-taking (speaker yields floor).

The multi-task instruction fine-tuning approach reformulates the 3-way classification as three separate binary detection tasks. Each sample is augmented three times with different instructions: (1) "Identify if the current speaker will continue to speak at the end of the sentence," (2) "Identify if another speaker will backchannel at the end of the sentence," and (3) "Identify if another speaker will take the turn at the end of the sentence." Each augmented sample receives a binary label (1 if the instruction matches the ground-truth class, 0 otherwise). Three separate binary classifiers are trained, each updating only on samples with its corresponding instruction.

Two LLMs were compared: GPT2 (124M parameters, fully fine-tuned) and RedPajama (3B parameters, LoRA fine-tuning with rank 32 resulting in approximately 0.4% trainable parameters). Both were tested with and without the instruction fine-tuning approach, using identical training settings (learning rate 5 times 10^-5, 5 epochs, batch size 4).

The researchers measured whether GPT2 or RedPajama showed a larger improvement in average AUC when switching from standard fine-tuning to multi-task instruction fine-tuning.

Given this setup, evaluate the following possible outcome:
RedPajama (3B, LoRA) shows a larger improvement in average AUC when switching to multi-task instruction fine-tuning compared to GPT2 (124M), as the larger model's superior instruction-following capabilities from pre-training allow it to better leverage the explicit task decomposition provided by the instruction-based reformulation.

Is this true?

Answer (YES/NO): YES